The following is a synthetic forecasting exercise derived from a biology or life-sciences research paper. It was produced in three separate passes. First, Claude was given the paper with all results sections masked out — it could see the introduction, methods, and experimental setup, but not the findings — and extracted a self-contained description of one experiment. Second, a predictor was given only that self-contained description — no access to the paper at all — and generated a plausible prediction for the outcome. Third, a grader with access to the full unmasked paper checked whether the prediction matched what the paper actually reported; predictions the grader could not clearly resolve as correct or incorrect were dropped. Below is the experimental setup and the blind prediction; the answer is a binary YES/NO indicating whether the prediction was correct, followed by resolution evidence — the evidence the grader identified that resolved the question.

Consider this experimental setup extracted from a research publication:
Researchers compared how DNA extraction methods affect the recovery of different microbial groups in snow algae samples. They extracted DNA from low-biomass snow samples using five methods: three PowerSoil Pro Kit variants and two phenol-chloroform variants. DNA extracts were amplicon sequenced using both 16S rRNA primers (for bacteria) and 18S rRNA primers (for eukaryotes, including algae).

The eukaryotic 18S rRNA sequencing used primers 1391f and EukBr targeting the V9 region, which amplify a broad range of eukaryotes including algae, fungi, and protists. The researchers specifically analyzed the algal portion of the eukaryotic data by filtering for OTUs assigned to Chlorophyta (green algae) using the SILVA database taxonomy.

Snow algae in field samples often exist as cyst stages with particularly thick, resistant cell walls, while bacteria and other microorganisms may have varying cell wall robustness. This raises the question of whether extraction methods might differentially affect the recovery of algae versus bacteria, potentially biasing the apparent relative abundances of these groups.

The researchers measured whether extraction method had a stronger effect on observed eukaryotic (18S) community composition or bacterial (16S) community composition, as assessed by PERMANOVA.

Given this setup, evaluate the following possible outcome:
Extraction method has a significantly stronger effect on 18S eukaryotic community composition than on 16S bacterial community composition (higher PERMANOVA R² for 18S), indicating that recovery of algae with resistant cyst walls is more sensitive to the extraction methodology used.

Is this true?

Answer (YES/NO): NO